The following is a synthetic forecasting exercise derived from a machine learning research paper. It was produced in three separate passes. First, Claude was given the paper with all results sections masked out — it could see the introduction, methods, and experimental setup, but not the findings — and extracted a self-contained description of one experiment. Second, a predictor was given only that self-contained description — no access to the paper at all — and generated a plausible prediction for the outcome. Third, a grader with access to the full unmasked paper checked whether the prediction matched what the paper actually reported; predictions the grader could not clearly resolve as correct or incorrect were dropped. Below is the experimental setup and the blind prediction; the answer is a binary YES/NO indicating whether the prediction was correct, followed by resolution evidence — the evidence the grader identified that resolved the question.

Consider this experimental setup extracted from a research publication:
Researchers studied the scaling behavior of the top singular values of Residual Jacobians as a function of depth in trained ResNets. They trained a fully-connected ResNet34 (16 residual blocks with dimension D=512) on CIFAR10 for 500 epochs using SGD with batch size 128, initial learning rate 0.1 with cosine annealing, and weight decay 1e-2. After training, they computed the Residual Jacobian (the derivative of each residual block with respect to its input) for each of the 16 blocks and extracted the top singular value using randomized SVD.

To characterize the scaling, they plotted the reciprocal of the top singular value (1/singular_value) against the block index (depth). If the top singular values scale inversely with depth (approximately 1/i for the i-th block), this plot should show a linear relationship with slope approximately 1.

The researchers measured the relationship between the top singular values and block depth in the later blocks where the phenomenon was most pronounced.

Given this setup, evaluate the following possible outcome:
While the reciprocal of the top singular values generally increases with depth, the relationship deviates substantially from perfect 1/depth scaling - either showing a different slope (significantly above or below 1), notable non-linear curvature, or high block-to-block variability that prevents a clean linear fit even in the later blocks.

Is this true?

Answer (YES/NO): NO